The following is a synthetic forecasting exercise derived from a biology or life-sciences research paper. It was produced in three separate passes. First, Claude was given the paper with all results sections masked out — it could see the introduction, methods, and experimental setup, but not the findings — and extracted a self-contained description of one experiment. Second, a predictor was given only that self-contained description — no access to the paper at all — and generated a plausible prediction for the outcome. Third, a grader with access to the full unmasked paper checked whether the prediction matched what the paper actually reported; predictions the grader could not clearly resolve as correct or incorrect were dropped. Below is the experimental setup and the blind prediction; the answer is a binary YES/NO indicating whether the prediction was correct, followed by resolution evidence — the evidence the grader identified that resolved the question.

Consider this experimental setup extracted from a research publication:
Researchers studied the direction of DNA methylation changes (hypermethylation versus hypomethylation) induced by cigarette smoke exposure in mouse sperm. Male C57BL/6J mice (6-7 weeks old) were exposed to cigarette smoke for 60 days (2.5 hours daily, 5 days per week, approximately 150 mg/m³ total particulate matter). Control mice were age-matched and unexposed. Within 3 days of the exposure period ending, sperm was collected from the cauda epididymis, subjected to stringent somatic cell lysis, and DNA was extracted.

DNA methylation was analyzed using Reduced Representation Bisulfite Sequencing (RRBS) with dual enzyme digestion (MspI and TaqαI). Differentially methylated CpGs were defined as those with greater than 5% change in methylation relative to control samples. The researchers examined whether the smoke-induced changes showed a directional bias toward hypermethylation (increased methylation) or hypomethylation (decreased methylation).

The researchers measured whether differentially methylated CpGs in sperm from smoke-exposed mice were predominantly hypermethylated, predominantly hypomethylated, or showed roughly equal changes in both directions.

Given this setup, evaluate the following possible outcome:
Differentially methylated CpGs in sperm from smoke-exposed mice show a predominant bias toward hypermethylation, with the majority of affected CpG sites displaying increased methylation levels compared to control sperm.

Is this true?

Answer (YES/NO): NO